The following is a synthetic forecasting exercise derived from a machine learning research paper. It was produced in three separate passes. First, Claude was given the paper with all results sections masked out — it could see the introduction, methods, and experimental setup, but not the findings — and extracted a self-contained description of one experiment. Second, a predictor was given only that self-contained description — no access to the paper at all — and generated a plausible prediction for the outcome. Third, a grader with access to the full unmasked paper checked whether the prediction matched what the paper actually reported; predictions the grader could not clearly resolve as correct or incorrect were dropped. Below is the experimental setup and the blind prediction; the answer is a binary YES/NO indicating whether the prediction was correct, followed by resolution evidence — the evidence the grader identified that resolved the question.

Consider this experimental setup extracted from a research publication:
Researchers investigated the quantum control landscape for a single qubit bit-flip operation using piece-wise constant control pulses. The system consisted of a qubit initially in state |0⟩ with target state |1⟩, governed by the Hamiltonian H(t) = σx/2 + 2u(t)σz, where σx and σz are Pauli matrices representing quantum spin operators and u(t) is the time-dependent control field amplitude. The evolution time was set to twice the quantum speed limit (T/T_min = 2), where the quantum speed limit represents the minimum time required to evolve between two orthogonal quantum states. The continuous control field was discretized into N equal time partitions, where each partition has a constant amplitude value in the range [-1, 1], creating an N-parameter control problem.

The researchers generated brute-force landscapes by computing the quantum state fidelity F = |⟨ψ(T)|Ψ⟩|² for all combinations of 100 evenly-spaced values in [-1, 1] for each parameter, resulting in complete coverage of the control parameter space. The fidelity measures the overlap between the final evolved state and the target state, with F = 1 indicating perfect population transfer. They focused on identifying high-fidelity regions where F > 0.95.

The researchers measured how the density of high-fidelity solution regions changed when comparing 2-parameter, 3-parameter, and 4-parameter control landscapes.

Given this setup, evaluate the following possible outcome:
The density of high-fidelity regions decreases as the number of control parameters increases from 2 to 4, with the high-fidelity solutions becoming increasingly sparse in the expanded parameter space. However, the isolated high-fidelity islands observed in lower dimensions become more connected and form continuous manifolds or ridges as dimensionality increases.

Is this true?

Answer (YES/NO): NO